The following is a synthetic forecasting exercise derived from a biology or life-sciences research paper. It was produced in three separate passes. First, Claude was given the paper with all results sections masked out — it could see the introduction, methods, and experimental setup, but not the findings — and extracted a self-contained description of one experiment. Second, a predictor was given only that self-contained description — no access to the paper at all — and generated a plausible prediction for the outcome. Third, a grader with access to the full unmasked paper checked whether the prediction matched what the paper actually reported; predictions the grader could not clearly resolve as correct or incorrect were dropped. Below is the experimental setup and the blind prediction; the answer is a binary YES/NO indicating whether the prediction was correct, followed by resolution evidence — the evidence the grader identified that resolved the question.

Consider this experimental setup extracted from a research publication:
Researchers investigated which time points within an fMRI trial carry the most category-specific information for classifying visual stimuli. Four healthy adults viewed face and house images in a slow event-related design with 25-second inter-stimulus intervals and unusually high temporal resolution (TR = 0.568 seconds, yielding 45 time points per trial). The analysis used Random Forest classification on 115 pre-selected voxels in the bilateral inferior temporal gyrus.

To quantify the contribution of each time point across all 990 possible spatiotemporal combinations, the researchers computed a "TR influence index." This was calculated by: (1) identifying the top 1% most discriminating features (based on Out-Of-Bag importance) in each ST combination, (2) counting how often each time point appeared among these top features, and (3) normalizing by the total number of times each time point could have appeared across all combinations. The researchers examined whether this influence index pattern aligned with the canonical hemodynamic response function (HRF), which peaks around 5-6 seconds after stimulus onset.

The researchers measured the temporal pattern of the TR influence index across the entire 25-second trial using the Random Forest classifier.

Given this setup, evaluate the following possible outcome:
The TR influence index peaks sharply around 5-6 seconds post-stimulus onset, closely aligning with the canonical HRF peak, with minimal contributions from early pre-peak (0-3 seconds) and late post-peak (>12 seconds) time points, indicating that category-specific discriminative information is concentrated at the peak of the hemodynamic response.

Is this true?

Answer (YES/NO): NO